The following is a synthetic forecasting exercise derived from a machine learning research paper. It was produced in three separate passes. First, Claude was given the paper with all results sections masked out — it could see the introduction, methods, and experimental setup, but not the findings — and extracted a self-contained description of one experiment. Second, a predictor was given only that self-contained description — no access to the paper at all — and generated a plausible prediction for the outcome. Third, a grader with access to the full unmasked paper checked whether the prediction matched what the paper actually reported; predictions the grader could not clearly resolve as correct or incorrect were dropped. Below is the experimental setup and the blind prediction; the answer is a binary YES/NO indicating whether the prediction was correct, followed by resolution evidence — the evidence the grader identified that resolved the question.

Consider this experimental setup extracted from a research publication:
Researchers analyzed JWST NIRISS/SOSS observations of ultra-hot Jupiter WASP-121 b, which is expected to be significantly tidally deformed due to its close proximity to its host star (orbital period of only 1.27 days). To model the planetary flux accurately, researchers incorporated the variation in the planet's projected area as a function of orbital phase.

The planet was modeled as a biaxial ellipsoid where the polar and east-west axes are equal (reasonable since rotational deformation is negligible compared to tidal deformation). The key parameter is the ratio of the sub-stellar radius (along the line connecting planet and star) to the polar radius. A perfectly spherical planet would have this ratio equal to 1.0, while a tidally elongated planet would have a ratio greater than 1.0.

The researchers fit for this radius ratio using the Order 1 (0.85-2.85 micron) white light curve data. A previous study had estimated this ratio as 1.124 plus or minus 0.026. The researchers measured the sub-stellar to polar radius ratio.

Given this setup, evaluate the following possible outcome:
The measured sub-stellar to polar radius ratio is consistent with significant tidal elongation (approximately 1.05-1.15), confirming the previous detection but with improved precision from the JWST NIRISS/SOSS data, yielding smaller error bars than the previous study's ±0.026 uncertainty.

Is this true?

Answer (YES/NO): NO